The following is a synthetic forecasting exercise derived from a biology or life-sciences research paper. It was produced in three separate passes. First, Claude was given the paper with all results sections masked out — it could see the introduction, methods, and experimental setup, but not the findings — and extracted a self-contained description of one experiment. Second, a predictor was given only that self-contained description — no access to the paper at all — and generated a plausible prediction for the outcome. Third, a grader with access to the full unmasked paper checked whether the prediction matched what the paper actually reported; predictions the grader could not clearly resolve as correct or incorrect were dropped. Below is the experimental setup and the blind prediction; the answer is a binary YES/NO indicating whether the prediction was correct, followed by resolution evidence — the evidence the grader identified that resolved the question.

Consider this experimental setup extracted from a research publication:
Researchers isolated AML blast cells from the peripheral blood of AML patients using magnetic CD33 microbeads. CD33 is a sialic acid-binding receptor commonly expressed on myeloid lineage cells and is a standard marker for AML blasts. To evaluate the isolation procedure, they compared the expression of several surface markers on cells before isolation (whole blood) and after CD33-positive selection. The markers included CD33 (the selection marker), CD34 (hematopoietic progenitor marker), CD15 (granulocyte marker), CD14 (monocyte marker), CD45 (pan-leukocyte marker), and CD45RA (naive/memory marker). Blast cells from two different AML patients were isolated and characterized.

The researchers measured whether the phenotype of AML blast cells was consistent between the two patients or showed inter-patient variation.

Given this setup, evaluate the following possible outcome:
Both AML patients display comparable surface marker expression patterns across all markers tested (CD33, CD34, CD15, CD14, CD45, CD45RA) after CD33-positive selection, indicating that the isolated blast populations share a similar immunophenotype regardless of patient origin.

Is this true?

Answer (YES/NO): NO